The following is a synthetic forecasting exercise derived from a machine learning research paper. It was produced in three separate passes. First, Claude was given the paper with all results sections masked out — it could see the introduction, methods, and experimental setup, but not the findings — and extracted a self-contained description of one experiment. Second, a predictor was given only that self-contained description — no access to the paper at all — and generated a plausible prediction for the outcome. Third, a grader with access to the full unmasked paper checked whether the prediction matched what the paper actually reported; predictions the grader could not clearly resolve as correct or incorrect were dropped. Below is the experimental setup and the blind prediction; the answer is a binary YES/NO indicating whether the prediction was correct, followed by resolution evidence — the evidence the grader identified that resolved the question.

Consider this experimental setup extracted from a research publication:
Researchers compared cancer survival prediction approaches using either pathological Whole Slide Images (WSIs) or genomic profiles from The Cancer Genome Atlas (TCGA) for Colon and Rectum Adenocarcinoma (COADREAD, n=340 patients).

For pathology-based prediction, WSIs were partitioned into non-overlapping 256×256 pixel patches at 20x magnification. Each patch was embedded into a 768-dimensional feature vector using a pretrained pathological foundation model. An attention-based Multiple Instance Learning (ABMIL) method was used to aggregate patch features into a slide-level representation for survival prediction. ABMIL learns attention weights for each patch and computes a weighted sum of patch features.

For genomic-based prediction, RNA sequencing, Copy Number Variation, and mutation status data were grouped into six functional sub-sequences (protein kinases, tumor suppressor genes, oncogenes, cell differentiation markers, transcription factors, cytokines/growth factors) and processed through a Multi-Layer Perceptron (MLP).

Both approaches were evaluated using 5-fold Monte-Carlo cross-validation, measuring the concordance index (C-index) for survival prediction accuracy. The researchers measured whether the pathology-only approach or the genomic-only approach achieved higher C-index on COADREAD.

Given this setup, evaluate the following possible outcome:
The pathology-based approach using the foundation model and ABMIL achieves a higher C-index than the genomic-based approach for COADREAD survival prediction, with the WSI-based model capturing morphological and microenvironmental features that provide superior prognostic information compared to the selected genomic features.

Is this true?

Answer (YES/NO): YES